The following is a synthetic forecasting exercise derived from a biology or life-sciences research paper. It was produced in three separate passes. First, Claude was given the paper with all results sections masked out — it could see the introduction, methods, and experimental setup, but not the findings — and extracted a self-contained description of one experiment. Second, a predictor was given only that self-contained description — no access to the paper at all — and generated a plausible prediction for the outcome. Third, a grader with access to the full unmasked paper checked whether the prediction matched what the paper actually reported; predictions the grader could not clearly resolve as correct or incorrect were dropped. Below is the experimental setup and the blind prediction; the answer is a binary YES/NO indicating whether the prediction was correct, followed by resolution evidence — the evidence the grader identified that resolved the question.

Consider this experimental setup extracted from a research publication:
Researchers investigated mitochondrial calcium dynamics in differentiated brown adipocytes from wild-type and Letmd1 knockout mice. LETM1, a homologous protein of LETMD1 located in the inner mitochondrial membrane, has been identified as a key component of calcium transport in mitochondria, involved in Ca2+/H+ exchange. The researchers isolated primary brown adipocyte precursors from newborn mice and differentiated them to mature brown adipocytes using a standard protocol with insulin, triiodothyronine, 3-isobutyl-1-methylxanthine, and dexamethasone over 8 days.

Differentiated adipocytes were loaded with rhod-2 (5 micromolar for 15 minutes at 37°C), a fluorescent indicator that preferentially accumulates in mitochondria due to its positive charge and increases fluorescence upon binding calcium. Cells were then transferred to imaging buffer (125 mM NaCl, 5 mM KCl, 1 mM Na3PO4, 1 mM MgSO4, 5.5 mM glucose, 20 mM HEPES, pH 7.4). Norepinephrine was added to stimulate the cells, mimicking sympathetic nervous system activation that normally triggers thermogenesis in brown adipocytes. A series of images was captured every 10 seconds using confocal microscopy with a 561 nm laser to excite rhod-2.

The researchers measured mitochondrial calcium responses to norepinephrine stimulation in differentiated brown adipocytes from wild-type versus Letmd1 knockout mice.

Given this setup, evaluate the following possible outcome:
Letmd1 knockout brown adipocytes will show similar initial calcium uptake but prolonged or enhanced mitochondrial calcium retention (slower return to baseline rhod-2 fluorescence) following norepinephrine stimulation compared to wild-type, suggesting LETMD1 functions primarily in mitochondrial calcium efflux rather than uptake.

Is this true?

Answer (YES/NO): NO